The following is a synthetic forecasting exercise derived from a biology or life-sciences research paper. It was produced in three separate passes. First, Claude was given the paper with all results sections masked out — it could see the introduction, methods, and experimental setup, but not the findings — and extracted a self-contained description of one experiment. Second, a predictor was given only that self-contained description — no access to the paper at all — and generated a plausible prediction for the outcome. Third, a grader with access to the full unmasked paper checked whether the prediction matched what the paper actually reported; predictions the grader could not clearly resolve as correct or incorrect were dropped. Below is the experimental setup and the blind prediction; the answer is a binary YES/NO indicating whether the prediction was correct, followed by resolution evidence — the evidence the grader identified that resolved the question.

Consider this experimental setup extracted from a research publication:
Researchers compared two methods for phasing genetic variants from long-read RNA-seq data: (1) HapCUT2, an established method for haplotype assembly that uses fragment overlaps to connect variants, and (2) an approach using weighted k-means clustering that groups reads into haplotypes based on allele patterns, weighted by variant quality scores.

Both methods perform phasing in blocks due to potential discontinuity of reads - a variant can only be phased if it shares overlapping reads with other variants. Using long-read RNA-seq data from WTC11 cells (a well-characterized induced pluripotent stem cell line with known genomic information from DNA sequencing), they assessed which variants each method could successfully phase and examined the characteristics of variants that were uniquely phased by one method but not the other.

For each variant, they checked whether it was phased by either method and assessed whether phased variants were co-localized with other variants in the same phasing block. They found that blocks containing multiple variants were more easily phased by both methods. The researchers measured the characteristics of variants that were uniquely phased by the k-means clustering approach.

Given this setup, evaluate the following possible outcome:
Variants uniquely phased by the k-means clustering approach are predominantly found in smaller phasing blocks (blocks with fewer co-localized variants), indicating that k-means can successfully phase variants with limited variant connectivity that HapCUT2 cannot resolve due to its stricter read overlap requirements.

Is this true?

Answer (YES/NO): YES